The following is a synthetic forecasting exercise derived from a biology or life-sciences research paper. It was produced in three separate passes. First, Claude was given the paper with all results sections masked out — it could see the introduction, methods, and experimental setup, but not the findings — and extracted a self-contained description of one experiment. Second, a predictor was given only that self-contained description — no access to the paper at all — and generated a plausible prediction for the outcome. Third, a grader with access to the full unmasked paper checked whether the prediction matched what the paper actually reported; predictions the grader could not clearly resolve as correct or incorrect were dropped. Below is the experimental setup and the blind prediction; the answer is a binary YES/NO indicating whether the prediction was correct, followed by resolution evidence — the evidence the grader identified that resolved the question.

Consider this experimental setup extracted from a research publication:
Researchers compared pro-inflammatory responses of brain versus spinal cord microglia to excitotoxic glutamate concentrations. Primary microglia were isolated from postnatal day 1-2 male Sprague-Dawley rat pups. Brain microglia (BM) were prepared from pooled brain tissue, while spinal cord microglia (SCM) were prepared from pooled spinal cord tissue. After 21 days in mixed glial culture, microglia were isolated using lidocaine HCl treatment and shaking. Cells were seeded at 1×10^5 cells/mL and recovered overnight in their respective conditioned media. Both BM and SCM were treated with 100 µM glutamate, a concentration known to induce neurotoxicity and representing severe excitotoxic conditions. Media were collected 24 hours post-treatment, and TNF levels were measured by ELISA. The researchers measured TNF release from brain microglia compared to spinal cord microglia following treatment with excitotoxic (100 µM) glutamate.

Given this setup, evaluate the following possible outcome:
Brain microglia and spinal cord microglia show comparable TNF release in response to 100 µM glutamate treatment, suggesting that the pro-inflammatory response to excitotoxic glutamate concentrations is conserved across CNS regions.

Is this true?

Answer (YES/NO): YES